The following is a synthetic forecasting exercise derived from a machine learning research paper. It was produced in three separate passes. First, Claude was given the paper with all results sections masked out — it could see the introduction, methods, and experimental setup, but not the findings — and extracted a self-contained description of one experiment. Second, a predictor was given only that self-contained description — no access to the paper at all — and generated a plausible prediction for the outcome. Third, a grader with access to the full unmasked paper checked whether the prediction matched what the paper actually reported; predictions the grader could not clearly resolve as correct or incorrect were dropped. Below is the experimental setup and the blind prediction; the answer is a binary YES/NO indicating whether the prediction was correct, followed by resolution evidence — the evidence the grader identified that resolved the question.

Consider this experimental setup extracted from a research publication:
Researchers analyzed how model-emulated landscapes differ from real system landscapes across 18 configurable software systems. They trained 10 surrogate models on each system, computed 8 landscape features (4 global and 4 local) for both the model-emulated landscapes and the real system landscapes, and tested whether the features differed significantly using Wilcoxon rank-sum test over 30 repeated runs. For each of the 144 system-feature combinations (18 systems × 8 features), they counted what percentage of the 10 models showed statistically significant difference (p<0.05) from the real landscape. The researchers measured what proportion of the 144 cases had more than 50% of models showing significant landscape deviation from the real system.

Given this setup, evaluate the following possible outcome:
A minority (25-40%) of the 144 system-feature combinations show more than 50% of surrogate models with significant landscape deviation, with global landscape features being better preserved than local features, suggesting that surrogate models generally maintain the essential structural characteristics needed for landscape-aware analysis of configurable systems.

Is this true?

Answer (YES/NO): NO